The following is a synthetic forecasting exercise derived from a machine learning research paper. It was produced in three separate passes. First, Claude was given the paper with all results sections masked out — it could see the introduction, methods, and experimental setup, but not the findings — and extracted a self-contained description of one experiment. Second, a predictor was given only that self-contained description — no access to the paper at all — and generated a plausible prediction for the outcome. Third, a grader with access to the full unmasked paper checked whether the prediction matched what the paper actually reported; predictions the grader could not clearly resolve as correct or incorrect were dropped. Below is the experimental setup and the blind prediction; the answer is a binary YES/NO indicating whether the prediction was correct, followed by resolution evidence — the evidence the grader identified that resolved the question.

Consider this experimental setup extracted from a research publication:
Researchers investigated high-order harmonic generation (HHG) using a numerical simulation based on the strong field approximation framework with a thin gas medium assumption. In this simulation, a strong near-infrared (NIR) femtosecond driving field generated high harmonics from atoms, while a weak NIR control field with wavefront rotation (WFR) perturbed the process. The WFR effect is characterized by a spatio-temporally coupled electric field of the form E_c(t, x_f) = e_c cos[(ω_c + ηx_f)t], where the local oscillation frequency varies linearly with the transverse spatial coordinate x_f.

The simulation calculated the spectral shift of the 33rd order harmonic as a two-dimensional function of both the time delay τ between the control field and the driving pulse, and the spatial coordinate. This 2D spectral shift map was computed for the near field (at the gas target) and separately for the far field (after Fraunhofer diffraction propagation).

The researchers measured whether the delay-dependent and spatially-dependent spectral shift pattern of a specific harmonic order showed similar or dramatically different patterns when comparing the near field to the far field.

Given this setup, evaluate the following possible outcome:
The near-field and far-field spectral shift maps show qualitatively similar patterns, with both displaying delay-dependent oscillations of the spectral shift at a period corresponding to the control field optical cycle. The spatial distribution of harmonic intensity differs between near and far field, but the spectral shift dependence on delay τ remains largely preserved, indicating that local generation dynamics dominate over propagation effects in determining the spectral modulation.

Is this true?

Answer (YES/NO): YES